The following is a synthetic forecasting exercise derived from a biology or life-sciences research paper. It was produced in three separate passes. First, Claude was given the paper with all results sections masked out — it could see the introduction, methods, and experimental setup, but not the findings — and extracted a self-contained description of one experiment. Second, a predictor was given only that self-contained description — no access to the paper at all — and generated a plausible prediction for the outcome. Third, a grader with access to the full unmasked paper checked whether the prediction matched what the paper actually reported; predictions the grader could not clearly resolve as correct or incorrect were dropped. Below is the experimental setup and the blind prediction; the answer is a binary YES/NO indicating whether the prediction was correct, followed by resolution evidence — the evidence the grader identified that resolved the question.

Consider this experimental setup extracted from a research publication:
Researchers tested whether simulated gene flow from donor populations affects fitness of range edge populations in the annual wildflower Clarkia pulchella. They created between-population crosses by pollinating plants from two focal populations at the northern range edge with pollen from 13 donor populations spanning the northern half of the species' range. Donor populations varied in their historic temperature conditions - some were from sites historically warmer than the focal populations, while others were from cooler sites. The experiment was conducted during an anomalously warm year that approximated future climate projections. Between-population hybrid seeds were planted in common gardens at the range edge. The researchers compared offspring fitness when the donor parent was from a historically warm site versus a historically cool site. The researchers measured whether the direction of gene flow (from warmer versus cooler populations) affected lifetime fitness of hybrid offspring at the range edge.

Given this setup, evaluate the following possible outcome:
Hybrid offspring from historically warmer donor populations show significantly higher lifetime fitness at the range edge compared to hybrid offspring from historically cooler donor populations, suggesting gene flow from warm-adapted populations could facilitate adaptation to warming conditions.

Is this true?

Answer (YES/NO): YES